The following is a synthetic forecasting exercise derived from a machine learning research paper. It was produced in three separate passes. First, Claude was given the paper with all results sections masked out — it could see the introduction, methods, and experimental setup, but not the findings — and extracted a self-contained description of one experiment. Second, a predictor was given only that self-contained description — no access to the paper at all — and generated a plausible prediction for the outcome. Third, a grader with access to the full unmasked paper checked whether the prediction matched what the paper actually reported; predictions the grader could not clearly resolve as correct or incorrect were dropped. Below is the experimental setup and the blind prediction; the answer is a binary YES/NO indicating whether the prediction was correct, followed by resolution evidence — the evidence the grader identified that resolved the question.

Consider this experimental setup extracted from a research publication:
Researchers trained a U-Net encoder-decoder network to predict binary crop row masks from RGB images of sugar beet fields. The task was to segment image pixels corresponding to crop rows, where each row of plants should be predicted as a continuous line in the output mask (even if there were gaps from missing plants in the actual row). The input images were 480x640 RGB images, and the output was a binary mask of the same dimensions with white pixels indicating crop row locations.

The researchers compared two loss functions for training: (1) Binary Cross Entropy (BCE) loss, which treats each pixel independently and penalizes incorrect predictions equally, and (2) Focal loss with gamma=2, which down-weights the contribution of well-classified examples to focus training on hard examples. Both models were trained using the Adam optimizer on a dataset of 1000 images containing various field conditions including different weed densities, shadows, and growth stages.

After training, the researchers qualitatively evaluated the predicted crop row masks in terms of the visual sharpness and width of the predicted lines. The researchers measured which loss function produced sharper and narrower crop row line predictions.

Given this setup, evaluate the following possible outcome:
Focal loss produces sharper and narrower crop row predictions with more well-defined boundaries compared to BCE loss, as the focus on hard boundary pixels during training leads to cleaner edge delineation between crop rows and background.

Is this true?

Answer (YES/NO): NO